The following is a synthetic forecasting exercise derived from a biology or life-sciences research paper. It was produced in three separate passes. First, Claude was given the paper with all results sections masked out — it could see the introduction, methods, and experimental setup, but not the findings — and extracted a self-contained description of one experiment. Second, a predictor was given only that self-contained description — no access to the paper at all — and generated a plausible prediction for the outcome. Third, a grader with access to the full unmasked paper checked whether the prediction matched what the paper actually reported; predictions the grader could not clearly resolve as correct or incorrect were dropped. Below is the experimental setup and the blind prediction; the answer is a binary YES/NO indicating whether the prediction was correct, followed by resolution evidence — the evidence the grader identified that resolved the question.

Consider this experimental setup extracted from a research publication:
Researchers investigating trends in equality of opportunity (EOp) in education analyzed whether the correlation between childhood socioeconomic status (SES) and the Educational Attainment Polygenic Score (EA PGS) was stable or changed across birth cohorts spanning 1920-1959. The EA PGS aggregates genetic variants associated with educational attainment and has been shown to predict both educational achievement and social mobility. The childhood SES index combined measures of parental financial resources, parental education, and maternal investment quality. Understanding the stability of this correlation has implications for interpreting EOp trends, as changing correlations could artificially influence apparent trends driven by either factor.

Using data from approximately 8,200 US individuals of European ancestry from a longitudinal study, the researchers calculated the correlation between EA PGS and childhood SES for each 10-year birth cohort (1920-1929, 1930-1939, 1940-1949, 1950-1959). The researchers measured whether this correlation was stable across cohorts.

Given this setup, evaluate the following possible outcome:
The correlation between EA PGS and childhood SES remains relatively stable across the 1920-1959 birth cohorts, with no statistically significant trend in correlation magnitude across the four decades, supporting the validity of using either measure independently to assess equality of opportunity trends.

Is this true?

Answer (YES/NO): NO